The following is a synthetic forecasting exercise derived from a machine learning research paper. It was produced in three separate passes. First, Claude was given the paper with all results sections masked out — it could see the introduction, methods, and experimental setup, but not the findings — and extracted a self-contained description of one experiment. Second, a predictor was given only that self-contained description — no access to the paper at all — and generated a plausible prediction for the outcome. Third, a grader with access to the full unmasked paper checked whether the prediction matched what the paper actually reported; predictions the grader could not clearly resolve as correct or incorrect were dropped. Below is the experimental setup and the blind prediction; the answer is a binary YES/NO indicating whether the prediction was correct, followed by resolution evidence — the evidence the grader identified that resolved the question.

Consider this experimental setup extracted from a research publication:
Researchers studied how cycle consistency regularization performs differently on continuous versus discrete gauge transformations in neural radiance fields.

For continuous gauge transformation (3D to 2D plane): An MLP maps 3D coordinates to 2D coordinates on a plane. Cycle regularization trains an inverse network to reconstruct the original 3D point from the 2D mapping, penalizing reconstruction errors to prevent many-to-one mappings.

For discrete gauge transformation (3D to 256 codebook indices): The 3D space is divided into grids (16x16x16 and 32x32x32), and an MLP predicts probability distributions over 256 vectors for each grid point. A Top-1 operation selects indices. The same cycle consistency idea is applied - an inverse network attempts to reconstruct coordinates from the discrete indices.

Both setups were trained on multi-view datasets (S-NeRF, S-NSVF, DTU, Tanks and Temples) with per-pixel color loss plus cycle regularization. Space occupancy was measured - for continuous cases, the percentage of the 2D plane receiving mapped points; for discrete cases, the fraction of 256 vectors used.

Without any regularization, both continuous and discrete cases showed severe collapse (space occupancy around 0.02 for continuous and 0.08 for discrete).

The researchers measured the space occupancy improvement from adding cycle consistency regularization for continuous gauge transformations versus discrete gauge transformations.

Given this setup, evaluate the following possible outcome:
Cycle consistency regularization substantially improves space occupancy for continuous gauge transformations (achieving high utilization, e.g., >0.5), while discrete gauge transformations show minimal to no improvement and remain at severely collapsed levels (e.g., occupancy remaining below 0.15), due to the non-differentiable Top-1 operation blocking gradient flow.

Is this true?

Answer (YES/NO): YES